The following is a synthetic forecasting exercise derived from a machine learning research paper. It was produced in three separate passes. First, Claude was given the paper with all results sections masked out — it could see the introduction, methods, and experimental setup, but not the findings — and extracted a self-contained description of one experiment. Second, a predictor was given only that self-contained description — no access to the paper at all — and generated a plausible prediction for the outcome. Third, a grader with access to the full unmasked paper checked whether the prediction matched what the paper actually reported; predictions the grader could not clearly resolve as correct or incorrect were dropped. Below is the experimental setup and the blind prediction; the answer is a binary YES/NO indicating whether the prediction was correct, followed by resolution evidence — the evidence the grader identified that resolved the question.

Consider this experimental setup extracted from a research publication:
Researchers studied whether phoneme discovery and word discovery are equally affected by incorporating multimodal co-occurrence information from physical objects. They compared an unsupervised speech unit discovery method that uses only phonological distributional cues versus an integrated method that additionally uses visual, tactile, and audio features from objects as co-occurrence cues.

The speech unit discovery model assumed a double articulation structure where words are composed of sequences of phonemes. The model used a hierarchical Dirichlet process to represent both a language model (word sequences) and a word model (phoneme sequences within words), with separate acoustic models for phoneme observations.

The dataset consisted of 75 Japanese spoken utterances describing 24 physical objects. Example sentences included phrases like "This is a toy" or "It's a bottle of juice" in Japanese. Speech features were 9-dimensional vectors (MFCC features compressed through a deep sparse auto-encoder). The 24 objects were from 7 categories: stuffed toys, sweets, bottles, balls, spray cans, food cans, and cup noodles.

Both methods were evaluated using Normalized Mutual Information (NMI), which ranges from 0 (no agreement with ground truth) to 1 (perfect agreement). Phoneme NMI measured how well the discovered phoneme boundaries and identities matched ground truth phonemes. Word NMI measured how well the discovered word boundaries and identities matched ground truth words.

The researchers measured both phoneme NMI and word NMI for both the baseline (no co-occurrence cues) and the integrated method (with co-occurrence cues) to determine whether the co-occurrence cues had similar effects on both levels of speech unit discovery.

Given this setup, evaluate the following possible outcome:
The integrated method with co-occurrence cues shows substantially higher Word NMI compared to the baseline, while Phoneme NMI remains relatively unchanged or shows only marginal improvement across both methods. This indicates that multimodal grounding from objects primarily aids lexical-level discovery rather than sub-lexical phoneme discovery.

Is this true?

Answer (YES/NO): YES